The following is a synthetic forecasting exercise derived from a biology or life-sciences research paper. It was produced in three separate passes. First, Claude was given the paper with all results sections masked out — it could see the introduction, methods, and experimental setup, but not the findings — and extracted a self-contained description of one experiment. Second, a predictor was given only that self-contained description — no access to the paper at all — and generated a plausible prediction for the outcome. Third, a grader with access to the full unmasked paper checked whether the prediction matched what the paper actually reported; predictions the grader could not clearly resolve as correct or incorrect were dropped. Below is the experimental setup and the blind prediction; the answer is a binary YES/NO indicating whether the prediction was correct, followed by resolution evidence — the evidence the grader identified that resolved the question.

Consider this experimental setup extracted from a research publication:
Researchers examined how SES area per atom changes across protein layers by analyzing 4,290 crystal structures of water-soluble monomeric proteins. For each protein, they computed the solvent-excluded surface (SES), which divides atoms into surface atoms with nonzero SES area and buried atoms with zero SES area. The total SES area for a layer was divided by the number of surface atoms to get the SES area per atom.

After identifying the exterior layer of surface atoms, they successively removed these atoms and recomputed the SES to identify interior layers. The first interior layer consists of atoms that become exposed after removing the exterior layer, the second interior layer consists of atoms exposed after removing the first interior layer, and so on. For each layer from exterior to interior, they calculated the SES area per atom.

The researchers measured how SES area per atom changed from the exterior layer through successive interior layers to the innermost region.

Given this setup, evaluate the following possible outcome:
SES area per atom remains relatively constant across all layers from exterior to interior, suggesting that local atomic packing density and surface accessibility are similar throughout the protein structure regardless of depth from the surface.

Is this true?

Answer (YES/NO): NO